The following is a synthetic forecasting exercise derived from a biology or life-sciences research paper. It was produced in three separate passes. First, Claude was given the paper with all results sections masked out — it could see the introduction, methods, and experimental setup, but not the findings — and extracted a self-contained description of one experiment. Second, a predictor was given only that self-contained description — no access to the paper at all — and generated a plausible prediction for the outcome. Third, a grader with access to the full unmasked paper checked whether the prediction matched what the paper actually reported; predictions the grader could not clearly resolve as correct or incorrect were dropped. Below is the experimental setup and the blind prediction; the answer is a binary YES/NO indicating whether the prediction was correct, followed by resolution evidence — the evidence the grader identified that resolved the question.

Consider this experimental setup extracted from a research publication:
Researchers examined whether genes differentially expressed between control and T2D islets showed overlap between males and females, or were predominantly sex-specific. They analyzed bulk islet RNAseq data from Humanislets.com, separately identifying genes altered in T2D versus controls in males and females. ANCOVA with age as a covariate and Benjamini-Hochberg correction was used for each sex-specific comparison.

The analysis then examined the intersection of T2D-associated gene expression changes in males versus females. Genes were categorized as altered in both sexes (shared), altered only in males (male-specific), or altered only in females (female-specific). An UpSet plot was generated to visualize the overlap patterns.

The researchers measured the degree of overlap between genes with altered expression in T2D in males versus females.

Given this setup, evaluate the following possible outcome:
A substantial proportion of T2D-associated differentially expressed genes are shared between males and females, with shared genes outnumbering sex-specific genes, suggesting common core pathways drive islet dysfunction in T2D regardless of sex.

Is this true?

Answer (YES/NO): NO